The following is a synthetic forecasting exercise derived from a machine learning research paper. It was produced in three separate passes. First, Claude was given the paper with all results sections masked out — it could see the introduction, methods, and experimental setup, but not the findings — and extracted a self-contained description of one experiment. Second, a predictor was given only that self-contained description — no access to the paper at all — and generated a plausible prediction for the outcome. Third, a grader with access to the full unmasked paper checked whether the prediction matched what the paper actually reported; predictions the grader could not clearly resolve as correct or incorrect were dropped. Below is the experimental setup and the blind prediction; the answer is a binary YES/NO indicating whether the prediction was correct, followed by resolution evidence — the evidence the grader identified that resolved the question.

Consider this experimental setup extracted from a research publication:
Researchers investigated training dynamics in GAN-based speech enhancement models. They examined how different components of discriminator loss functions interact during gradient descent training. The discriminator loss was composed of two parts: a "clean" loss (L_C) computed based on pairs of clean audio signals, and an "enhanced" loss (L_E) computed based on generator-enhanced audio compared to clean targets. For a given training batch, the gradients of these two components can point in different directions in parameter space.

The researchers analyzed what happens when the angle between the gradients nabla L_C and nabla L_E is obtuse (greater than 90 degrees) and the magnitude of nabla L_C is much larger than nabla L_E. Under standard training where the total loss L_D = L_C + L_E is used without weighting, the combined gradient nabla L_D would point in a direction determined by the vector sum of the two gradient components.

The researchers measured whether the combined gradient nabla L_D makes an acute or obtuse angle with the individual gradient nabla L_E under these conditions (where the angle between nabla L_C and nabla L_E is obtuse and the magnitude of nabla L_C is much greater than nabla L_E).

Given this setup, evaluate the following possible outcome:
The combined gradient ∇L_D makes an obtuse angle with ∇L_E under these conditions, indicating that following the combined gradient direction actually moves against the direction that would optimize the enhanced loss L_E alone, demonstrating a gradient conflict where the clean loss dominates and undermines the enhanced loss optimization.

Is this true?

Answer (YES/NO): YES